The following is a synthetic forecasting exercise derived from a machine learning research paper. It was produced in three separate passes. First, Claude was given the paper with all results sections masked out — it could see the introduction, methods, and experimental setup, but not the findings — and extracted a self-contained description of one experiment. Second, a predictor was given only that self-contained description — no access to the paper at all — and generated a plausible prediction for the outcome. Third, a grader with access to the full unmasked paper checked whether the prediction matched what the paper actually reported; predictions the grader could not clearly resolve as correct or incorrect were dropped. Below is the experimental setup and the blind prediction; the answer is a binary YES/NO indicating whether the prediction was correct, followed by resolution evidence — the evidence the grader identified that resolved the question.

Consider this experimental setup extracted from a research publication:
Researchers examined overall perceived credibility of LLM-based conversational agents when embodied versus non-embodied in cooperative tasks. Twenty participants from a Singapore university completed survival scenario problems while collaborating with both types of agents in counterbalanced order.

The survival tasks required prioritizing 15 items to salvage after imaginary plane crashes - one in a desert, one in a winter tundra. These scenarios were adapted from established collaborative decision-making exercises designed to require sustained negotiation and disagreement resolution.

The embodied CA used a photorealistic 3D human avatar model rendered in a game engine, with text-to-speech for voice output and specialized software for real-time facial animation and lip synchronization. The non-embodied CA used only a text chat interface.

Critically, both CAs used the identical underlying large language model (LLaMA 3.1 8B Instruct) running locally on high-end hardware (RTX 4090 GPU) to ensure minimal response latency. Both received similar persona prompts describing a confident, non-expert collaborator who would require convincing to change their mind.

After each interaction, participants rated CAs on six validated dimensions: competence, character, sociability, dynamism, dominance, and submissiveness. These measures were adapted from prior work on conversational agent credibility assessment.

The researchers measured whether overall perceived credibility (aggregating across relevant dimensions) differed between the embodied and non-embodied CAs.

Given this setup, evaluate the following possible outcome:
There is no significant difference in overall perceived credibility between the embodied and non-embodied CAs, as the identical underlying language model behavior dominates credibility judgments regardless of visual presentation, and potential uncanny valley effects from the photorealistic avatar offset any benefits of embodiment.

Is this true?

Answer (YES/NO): NO